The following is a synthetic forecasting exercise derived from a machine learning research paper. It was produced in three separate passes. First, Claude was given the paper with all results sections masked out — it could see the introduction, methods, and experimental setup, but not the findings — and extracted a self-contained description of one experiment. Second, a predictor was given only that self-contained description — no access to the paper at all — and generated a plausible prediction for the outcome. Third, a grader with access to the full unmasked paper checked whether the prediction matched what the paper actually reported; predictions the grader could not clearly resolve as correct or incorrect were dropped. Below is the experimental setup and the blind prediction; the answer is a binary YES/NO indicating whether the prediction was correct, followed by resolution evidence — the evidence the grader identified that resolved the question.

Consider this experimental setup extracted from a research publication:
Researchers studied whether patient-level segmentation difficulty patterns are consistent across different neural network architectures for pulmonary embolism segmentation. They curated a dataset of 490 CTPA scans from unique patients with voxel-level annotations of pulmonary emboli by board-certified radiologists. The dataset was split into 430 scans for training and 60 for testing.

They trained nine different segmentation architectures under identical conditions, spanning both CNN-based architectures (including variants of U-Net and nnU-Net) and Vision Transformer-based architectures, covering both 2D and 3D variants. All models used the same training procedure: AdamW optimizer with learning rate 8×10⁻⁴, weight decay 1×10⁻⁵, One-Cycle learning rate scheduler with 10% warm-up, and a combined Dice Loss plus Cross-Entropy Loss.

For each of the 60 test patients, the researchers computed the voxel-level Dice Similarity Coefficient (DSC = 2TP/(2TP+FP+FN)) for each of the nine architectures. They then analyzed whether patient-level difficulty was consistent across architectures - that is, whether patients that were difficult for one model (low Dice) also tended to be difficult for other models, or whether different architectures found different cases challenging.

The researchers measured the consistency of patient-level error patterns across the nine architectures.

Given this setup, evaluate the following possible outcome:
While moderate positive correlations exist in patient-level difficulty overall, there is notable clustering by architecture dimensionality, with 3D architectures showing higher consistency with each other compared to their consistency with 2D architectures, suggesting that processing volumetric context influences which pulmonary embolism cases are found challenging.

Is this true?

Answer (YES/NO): NO